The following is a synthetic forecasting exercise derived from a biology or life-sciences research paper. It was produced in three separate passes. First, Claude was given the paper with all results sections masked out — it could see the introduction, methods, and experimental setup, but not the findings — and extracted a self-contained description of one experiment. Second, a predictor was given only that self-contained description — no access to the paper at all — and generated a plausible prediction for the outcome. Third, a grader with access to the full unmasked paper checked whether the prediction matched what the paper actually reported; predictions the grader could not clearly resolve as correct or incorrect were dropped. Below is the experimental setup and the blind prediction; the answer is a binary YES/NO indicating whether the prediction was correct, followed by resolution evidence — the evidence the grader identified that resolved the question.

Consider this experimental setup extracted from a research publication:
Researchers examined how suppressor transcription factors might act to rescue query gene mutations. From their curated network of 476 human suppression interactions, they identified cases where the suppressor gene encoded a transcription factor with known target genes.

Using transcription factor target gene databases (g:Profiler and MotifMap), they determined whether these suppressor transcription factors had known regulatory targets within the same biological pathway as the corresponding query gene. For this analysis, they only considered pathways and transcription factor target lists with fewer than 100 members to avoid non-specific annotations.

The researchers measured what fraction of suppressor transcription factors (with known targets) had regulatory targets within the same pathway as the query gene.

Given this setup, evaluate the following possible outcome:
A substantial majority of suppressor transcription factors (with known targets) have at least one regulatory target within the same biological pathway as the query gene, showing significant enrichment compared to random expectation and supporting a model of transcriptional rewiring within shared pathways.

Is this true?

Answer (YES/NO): NO